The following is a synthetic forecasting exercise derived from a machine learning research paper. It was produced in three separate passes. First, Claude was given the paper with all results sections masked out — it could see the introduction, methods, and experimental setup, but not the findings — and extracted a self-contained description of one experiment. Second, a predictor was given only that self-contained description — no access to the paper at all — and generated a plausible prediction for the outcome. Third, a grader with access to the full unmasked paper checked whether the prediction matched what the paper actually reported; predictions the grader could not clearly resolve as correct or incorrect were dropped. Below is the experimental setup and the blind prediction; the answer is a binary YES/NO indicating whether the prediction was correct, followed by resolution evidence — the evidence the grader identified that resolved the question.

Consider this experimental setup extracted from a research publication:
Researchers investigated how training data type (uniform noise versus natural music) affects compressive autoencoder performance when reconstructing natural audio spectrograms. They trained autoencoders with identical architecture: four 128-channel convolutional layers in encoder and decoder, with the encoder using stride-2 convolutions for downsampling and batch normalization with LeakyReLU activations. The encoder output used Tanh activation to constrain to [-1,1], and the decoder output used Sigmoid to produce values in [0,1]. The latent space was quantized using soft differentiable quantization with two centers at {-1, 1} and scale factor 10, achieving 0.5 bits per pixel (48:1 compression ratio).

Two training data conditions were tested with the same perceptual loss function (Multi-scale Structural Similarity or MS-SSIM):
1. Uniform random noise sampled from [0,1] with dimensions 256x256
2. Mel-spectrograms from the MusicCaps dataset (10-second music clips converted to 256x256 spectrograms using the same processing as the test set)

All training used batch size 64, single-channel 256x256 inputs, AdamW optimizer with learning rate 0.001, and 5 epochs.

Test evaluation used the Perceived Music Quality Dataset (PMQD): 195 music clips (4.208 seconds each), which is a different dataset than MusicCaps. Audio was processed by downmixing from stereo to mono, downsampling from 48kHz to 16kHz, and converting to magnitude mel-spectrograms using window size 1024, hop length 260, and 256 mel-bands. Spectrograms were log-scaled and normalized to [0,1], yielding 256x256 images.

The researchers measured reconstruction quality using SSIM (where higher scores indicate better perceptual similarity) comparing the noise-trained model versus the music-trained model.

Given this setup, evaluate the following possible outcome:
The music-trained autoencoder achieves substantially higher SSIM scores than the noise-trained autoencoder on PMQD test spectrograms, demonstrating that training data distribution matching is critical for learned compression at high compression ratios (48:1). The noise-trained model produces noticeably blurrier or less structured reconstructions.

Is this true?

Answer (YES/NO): NO